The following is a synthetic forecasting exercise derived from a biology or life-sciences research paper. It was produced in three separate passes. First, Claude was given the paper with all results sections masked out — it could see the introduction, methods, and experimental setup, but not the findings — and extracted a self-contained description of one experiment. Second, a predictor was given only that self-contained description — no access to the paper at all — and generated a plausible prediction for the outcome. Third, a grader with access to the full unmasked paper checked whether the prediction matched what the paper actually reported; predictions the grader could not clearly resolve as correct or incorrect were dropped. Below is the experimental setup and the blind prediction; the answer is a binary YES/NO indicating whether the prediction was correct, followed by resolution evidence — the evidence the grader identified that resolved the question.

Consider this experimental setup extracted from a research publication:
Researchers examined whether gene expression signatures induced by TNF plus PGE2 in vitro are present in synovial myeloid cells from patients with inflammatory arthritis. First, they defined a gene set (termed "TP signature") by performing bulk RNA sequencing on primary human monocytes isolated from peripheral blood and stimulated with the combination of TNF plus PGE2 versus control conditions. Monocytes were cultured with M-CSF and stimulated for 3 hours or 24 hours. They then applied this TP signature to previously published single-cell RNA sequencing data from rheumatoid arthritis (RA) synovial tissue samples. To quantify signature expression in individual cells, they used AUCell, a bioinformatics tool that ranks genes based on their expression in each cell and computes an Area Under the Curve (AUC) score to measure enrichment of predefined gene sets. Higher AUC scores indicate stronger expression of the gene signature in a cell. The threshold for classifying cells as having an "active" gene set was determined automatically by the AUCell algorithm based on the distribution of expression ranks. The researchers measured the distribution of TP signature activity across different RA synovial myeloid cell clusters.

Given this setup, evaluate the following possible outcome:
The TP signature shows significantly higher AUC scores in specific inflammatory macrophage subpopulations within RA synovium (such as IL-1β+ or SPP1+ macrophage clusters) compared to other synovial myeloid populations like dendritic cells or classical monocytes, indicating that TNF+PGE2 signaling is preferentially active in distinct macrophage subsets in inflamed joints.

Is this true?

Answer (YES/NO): YES